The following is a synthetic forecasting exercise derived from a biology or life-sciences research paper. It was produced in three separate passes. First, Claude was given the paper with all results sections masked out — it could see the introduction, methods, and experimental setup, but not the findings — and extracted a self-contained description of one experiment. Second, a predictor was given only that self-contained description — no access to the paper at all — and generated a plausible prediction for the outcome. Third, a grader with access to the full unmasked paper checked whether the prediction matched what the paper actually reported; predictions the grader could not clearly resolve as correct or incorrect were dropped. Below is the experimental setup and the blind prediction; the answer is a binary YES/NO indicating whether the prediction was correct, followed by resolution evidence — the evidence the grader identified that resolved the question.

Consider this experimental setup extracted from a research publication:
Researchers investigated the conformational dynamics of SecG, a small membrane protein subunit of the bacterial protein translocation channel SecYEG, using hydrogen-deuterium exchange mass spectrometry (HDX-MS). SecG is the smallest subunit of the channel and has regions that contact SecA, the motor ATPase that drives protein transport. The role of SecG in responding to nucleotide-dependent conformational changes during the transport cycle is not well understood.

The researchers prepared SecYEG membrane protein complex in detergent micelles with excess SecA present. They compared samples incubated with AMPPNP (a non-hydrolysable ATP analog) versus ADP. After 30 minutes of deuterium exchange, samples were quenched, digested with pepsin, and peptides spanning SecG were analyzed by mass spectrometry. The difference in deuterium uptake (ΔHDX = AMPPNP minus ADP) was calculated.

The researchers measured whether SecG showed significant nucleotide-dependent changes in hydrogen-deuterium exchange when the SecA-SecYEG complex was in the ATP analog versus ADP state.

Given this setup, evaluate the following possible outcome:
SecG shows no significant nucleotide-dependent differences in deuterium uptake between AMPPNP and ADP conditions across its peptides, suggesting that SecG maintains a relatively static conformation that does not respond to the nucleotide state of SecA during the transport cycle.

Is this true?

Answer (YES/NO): NO